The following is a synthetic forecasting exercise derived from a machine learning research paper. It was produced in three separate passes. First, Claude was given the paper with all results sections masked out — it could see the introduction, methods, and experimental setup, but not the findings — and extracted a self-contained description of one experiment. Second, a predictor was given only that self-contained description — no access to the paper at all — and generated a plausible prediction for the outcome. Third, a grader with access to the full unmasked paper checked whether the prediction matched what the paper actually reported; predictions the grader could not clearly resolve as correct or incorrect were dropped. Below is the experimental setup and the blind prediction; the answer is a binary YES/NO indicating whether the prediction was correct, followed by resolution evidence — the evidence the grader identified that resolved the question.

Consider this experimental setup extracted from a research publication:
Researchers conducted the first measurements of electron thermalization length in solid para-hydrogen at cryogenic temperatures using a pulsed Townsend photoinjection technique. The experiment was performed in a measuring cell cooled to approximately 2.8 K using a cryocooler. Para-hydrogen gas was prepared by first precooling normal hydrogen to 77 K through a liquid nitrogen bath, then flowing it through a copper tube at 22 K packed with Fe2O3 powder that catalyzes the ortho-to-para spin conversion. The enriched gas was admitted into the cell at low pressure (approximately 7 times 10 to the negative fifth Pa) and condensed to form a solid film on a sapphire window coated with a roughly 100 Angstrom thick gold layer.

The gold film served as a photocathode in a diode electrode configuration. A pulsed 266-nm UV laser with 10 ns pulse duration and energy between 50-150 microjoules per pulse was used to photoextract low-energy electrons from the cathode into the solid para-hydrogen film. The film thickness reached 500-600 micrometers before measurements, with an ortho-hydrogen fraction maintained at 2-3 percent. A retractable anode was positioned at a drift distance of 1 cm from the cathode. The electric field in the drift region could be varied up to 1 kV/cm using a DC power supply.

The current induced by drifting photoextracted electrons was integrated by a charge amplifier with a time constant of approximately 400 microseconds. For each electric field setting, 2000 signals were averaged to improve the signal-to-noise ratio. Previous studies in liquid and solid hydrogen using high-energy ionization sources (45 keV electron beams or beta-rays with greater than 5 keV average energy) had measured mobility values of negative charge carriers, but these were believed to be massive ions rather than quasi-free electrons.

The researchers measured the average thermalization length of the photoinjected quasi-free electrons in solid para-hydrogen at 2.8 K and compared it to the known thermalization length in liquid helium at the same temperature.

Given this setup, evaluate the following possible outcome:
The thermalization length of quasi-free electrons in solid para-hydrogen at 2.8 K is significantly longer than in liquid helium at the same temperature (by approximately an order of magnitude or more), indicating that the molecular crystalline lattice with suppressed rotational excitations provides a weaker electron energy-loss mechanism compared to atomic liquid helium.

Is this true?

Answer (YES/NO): NO